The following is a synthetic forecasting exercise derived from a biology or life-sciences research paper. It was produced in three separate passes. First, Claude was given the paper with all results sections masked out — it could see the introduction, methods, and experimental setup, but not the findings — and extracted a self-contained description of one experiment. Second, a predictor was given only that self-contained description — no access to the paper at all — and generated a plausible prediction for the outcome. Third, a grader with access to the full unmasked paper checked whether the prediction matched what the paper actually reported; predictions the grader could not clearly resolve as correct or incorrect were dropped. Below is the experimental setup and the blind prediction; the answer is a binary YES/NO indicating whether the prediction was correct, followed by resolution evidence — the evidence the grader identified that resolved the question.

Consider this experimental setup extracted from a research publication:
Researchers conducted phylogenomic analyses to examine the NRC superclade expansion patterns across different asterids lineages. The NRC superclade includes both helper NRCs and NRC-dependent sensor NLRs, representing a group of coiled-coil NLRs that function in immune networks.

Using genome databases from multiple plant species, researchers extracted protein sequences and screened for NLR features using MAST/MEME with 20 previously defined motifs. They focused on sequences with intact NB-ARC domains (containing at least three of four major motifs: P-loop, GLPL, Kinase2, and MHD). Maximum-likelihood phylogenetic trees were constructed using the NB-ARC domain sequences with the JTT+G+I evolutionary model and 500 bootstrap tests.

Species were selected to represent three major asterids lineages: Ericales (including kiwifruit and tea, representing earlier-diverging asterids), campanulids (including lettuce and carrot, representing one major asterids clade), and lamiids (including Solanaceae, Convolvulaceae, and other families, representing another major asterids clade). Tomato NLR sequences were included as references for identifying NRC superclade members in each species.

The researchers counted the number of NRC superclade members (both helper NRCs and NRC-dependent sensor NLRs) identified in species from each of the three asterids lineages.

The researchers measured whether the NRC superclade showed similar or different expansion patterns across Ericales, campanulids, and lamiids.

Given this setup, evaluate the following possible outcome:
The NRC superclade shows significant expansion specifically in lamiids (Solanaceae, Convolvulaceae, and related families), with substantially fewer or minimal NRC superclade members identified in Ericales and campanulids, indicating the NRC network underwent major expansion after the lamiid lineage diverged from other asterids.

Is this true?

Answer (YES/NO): YES